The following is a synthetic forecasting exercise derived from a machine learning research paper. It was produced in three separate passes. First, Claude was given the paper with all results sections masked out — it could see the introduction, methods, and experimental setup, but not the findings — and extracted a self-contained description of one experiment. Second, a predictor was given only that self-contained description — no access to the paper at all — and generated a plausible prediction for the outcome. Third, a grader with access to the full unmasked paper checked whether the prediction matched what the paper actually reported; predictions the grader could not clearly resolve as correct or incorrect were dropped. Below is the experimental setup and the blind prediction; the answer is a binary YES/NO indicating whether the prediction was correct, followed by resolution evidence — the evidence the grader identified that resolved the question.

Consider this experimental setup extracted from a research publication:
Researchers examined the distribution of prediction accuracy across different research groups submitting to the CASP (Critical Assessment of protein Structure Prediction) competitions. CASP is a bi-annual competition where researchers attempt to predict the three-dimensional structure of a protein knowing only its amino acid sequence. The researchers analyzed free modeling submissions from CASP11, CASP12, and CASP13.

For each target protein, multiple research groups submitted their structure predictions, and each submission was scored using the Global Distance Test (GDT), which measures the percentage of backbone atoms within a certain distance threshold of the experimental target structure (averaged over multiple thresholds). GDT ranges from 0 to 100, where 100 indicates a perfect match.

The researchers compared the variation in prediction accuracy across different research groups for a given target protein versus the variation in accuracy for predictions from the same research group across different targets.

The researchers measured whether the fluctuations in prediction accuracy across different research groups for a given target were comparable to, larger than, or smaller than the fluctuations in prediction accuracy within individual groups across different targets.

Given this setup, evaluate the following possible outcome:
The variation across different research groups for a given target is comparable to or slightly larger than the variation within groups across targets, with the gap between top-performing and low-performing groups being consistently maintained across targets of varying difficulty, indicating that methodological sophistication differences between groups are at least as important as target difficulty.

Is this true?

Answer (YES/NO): NO